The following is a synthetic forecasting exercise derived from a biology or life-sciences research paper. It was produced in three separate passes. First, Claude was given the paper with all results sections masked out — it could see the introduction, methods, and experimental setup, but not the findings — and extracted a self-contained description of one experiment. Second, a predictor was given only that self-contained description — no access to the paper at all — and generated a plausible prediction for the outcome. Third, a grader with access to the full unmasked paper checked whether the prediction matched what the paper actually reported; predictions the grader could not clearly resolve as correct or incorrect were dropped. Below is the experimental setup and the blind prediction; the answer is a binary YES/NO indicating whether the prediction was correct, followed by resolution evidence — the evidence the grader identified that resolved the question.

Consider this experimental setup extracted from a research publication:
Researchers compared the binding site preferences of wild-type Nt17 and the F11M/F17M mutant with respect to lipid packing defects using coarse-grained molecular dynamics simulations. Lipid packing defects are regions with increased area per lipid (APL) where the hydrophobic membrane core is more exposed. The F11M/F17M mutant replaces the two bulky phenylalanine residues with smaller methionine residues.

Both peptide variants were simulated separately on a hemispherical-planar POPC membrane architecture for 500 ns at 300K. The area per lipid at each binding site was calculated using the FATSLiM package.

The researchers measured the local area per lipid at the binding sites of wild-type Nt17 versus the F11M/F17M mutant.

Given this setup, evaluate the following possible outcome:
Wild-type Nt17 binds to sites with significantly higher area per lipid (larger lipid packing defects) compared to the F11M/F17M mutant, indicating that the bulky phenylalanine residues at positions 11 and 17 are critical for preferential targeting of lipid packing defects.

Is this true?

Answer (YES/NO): YES